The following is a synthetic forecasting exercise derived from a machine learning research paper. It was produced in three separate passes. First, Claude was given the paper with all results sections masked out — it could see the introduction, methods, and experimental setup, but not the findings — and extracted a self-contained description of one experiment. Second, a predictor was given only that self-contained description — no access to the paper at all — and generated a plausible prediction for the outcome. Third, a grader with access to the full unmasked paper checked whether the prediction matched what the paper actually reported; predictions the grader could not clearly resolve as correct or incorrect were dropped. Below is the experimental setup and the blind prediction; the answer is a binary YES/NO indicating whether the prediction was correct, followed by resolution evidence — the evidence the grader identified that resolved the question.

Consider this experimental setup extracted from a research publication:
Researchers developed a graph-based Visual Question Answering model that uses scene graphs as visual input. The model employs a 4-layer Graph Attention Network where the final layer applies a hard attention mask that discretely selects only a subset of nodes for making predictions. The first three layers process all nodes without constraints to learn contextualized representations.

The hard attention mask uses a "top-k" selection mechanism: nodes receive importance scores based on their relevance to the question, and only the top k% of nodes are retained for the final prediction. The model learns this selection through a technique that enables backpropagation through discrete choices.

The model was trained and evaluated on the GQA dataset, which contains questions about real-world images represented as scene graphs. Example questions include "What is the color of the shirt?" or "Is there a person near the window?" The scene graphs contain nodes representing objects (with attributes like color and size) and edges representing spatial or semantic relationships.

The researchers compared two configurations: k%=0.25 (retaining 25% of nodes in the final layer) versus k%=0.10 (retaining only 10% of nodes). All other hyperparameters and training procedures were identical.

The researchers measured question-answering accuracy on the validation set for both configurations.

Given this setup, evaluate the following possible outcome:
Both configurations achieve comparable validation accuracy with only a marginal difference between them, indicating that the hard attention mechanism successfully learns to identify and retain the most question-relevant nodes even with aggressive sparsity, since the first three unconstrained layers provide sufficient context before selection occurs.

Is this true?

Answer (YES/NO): NO